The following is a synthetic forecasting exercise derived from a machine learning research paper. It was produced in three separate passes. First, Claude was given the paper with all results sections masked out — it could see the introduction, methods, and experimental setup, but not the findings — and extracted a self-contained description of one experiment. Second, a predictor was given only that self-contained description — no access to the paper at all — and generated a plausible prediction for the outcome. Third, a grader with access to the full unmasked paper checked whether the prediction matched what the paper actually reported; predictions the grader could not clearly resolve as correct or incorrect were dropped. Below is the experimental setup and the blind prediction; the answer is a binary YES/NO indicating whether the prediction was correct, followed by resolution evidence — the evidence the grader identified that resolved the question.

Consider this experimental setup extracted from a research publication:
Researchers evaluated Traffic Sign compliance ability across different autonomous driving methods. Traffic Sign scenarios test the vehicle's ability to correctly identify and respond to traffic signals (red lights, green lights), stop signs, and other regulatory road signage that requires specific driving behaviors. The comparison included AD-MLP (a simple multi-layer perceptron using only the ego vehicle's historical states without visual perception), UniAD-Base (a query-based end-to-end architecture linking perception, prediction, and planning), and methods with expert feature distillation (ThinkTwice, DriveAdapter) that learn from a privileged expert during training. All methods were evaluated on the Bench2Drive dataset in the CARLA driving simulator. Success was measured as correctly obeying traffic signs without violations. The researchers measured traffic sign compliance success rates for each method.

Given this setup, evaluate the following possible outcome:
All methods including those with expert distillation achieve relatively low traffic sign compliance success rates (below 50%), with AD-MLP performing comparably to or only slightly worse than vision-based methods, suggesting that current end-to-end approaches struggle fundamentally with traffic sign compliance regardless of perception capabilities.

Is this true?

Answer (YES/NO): NO